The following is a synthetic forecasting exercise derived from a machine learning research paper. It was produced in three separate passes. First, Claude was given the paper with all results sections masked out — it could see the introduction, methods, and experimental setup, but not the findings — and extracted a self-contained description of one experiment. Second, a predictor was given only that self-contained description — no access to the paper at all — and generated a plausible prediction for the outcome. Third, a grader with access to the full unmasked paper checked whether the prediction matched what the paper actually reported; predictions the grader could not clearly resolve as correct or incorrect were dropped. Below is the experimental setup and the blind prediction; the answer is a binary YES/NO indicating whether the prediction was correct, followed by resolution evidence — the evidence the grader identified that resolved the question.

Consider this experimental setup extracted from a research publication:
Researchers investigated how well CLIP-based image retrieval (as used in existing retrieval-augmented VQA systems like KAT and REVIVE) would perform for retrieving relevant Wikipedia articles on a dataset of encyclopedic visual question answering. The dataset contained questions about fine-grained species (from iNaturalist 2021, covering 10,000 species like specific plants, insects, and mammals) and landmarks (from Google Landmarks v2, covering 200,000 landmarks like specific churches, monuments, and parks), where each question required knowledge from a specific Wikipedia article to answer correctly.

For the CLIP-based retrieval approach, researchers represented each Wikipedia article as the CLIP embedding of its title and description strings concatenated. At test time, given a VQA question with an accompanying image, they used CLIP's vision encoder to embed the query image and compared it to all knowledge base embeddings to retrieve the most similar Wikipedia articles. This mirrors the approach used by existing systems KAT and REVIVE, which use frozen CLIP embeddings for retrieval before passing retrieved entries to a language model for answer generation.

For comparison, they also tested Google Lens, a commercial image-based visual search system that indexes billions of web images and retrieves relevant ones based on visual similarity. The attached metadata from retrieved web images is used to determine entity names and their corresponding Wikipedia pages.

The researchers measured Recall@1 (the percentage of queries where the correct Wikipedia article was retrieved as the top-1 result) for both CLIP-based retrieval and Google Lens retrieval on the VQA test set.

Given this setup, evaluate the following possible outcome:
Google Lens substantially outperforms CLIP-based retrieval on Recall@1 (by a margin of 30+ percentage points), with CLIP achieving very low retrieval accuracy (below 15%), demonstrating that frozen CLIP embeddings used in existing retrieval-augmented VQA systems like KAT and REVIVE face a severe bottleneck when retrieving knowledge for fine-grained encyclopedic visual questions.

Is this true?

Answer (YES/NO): YES